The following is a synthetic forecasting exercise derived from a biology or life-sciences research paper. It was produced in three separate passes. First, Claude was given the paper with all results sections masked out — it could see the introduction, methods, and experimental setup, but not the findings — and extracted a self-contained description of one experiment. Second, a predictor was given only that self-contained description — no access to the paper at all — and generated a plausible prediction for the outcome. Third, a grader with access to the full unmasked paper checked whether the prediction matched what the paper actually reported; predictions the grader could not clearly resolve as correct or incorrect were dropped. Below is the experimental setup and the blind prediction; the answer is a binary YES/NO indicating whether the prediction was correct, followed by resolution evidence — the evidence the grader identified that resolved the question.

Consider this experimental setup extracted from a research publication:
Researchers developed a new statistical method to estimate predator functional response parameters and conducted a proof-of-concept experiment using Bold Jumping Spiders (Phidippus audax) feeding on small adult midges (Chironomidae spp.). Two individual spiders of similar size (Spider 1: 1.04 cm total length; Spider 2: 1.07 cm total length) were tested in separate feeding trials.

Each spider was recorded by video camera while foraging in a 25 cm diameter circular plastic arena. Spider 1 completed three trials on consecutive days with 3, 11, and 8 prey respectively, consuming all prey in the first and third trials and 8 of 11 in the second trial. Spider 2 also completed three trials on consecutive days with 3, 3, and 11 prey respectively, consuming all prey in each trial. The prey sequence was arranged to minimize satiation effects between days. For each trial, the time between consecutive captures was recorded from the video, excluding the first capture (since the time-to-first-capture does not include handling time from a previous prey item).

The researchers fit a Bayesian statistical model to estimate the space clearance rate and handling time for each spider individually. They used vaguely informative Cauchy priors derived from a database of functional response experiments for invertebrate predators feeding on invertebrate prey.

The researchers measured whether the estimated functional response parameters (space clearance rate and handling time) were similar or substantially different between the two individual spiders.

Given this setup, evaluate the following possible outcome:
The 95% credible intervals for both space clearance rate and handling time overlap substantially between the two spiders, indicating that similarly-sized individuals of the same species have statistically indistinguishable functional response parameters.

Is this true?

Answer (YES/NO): NO